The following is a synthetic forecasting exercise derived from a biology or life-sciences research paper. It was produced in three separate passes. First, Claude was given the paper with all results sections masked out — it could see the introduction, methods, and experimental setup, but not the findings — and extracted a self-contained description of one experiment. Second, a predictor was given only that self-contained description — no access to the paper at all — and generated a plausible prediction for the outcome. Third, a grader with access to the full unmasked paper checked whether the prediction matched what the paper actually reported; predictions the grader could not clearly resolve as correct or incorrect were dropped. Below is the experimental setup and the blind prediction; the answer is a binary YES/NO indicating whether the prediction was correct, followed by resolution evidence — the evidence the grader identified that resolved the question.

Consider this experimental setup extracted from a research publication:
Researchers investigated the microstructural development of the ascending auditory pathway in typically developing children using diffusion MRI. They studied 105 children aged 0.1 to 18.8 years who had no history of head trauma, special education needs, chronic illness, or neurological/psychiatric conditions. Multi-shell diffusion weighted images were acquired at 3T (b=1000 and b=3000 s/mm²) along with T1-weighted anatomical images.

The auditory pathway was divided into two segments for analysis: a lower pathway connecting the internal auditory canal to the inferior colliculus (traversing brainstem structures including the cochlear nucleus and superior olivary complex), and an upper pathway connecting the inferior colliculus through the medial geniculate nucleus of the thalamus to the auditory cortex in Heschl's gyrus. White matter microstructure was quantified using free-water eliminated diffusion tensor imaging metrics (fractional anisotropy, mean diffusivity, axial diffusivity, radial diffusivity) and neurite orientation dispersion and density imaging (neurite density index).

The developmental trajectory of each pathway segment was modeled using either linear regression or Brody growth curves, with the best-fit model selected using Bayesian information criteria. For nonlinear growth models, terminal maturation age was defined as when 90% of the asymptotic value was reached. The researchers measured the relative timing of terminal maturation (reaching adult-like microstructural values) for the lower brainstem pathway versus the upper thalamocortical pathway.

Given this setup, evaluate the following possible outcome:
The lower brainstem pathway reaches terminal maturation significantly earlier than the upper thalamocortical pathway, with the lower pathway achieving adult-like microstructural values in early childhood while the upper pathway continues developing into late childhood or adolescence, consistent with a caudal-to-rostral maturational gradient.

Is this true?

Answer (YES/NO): YES